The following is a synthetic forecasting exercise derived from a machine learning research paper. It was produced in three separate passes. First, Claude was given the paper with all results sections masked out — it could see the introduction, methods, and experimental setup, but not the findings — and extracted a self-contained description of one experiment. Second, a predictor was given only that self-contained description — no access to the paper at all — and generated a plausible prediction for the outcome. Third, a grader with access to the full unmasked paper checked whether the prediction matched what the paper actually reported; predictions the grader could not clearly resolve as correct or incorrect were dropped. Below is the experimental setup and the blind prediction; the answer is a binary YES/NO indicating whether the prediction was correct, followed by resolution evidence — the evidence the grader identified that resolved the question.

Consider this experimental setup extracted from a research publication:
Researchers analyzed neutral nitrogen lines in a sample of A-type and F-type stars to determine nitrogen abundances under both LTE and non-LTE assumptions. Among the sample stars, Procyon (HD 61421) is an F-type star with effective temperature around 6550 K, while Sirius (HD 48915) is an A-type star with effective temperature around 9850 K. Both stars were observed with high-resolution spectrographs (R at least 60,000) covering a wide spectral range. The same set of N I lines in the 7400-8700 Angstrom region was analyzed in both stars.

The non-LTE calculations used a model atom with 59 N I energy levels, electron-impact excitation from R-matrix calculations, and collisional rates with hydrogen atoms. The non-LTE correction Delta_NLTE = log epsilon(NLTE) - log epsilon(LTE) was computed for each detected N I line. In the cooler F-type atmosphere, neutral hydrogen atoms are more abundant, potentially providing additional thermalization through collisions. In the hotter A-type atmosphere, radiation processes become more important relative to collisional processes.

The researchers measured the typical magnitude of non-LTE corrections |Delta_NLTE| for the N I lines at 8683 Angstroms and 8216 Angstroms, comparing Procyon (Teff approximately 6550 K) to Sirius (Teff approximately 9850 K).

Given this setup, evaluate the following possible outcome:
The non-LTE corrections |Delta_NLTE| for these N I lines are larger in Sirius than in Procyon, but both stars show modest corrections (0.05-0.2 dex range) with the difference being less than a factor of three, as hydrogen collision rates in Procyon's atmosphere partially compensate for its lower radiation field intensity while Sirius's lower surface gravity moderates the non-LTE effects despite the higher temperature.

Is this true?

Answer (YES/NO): NO